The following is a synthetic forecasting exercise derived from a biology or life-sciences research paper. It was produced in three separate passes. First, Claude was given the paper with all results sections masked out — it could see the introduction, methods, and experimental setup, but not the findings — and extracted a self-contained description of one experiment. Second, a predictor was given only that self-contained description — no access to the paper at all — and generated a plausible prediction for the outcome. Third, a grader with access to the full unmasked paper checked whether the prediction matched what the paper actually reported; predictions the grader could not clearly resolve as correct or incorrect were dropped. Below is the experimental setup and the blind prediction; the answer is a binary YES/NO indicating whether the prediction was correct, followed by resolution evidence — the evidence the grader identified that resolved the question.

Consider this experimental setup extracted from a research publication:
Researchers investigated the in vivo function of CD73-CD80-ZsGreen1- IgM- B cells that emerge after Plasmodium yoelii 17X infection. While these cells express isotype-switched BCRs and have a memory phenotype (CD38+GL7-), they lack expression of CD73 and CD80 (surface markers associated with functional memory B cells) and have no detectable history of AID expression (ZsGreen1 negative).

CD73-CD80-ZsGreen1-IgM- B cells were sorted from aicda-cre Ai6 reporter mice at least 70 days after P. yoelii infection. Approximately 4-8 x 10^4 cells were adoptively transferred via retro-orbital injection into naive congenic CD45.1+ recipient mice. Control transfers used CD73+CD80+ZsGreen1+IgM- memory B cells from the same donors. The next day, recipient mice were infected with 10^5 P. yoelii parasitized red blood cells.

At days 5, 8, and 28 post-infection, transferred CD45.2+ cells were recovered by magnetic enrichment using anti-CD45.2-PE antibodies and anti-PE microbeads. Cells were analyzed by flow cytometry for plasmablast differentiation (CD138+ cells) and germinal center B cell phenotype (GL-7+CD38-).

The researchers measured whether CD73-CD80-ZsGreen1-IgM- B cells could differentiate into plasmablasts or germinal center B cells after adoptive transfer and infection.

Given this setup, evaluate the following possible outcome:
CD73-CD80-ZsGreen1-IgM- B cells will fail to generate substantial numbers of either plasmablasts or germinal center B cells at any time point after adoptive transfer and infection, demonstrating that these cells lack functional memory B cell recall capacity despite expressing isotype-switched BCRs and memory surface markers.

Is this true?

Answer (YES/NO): YES